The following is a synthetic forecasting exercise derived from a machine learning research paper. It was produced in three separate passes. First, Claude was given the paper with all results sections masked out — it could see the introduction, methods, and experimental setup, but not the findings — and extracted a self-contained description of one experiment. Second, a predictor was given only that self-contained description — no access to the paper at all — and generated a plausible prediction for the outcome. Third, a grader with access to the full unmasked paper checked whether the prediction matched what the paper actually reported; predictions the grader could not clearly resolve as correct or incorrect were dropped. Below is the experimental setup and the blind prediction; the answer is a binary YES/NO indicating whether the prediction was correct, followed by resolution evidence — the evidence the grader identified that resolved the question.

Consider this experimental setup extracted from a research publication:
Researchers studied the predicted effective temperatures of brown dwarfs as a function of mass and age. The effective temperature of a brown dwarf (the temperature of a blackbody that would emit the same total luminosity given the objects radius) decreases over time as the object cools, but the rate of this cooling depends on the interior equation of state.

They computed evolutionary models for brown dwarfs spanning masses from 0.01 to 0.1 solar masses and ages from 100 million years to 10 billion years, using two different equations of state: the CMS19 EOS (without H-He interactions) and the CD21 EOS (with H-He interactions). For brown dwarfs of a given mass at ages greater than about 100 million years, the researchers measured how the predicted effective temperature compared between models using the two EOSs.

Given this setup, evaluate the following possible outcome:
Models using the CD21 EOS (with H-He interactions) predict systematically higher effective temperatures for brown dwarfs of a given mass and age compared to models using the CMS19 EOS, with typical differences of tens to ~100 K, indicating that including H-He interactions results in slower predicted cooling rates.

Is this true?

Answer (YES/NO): NO